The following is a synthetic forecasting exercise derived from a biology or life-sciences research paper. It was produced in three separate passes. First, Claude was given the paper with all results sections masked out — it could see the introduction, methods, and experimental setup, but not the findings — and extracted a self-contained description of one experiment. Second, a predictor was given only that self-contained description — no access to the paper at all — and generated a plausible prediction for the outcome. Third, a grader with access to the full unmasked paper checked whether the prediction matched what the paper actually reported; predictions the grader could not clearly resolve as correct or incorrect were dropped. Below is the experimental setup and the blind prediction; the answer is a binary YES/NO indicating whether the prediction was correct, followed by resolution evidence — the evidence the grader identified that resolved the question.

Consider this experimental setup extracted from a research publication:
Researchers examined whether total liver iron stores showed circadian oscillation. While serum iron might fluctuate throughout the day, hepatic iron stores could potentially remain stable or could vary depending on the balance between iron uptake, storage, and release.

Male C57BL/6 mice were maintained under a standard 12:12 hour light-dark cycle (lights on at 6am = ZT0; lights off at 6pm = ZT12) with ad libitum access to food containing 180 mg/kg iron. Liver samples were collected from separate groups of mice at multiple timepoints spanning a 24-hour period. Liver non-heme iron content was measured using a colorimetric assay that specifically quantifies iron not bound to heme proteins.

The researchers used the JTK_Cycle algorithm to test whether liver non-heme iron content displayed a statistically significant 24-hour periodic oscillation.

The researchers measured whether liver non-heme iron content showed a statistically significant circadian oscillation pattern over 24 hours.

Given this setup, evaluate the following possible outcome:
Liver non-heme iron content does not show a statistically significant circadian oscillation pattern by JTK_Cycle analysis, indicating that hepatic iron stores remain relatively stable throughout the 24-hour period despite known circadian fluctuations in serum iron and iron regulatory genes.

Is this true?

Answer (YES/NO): YES